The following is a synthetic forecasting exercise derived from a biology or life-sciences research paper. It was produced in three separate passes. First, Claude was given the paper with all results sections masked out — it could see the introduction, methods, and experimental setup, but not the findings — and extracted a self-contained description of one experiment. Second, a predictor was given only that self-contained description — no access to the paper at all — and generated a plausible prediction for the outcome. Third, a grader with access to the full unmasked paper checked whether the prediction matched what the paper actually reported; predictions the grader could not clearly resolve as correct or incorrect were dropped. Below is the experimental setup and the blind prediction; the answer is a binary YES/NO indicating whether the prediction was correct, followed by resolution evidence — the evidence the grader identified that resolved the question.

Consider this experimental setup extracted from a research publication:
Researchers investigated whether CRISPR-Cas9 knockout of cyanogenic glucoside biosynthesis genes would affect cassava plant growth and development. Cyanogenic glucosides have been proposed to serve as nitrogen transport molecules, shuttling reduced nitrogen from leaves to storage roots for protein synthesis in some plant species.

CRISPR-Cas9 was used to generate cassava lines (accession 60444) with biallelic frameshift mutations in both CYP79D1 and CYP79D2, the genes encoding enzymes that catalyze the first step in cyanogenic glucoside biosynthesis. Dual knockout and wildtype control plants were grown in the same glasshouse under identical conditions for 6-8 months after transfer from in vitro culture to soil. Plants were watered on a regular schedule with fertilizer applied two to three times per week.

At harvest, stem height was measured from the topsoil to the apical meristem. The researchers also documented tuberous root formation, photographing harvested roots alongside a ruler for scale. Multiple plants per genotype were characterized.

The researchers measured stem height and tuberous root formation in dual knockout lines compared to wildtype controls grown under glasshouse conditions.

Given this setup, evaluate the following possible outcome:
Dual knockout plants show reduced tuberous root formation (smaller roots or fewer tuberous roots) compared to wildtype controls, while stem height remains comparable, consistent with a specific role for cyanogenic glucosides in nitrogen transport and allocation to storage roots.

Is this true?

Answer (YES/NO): NO